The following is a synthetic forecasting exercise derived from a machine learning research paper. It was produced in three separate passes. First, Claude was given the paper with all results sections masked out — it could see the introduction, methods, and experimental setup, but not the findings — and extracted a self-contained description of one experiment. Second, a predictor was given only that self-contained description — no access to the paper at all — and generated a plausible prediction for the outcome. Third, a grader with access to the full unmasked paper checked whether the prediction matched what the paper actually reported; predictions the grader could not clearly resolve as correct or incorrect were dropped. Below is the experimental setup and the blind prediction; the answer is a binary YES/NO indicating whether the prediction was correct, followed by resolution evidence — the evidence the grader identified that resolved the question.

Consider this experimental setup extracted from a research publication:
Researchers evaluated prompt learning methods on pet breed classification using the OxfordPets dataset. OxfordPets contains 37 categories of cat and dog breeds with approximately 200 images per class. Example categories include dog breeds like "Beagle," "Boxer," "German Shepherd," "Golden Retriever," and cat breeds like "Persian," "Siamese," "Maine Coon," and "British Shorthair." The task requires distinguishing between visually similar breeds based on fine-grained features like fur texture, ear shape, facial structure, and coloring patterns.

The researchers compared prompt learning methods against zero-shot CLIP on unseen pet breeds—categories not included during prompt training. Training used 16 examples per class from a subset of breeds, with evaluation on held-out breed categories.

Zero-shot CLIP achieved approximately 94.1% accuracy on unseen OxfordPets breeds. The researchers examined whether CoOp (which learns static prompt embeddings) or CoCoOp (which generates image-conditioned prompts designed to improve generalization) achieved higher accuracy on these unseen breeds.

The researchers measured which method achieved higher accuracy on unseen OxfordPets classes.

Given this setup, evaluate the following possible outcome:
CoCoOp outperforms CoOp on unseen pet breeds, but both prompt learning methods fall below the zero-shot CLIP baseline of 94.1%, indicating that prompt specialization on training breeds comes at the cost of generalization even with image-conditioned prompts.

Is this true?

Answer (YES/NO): NO